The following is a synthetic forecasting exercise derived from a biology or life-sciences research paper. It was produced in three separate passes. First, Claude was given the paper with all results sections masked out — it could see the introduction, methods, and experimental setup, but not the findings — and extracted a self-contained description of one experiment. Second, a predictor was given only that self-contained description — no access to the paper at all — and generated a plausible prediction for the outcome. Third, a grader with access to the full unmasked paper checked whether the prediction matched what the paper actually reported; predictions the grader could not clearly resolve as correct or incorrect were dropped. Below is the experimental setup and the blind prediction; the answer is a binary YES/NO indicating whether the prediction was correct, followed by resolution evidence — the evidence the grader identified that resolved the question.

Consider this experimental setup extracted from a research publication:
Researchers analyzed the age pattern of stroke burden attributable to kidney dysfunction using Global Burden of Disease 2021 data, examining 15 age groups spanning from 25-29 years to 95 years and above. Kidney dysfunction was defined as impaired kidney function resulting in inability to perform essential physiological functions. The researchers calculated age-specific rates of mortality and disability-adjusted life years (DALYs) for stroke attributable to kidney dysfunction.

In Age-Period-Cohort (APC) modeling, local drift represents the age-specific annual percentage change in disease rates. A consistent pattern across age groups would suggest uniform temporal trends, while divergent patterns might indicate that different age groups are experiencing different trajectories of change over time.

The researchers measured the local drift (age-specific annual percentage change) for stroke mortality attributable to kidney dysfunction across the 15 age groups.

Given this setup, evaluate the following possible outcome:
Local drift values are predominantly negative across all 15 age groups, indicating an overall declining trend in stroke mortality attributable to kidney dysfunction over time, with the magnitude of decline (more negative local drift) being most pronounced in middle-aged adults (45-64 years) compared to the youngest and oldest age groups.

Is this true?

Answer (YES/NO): NO